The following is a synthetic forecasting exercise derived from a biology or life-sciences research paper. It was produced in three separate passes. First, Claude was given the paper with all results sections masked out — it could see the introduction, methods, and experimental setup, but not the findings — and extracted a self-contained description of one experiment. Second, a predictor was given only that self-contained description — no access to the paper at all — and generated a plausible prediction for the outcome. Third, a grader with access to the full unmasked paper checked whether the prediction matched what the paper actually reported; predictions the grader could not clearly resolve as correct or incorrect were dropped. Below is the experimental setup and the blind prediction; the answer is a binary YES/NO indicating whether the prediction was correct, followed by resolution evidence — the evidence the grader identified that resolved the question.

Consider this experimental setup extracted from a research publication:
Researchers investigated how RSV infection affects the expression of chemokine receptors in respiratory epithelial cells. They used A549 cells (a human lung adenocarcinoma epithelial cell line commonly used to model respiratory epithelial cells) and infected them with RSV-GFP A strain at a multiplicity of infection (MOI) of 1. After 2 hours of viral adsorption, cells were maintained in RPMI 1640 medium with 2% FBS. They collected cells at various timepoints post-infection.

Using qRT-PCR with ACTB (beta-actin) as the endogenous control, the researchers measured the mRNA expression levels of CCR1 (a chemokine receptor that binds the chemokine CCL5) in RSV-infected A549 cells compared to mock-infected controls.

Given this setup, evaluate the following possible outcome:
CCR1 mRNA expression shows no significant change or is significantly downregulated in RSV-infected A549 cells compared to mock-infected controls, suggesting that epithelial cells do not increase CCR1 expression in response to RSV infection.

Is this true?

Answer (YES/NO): YES